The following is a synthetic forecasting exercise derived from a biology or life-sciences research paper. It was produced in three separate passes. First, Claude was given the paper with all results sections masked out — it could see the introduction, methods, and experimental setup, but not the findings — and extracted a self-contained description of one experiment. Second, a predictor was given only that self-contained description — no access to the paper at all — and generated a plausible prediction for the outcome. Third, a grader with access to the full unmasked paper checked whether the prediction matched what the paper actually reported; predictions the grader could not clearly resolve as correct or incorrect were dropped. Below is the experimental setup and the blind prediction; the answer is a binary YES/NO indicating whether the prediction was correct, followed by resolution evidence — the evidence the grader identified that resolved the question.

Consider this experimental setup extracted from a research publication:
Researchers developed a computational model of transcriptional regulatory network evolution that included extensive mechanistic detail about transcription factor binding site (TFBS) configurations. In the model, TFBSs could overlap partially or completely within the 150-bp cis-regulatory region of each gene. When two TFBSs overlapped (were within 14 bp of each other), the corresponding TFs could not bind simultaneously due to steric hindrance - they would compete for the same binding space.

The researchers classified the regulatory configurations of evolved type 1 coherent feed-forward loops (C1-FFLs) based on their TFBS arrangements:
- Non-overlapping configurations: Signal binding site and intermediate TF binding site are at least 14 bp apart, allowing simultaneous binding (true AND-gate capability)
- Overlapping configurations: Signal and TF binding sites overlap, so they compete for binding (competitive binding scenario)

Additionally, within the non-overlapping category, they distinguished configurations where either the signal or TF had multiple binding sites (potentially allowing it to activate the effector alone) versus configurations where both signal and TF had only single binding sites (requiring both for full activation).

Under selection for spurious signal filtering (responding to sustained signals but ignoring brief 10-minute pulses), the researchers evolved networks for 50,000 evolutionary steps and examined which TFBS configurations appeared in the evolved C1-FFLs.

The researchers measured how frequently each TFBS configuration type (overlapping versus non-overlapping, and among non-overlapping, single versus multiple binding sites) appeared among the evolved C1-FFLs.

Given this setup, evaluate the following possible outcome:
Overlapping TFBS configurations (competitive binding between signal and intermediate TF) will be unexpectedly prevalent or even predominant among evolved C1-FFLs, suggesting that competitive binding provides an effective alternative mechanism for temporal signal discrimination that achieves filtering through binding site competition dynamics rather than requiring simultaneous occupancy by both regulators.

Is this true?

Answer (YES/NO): NO